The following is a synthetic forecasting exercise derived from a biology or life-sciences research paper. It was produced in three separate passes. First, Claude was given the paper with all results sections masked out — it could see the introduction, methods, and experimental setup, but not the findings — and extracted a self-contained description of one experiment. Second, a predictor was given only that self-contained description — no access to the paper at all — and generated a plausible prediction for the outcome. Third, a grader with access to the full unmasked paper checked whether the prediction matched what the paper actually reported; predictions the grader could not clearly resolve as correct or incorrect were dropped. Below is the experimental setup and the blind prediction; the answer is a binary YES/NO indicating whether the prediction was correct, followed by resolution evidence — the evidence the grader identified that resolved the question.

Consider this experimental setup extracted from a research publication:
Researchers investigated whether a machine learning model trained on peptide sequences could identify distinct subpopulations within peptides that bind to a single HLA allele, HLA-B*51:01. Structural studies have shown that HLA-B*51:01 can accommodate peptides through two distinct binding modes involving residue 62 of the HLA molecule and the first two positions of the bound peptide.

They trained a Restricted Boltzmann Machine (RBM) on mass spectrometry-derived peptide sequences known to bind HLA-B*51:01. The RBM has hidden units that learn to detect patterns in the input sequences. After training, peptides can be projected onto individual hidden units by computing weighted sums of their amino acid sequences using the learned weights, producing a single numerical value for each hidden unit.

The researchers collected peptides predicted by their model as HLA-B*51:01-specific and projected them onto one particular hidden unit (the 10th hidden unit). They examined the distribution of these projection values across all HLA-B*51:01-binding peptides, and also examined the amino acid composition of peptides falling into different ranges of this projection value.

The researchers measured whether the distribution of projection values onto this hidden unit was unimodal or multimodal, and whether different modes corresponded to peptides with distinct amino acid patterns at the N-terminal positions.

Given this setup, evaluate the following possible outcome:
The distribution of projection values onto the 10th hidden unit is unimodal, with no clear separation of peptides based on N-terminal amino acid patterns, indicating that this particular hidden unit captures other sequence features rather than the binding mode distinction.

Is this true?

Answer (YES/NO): NO